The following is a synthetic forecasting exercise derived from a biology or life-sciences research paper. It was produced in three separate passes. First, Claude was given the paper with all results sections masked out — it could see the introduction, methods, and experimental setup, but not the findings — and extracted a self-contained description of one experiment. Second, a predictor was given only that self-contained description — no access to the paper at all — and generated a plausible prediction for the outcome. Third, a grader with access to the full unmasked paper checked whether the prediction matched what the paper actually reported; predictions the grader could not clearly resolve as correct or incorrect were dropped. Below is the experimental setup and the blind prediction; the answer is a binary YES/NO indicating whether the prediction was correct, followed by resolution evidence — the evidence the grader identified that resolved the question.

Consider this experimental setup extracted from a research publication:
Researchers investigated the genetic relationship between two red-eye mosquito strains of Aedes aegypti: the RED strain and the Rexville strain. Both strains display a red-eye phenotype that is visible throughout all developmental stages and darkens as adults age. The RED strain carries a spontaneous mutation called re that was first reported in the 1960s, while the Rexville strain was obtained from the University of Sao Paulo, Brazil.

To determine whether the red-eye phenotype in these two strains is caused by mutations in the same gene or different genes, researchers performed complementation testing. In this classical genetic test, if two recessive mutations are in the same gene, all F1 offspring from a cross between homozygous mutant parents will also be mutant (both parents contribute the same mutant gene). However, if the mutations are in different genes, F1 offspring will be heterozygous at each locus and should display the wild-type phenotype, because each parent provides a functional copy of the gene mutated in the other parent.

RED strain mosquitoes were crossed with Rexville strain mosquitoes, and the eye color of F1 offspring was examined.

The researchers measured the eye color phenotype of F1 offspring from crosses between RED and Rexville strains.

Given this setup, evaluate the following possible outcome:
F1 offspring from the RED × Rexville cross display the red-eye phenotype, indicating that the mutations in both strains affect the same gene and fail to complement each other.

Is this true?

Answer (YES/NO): YES